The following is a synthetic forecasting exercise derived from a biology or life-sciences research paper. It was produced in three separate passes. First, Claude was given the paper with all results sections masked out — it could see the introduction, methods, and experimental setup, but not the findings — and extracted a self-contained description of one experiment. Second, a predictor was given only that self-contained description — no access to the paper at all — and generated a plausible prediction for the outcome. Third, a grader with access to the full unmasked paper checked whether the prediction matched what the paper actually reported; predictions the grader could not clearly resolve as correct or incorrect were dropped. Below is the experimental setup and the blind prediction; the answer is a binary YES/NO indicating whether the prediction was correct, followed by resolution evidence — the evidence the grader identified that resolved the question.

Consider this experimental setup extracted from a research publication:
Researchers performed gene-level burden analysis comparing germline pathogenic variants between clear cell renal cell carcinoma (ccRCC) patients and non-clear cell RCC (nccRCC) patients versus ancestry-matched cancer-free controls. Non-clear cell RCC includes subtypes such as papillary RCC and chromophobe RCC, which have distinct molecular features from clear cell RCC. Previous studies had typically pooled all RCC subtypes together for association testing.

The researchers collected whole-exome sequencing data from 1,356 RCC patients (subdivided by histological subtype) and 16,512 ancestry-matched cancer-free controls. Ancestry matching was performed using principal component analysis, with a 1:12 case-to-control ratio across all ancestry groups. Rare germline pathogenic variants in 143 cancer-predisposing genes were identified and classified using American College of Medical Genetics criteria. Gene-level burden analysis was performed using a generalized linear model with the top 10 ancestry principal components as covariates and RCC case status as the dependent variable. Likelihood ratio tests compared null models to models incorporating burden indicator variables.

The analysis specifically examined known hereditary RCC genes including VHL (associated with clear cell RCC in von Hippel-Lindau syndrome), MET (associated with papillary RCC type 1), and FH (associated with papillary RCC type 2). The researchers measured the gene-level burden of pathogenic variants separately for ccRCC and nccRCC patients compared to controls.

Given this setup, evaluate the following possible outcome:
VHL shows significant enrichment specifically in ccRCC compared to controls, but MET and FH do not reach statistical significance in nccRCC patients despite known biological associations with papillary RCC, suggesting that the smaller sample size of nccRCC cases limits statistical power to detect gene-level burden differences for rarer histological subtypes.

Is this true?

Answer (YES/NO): NO